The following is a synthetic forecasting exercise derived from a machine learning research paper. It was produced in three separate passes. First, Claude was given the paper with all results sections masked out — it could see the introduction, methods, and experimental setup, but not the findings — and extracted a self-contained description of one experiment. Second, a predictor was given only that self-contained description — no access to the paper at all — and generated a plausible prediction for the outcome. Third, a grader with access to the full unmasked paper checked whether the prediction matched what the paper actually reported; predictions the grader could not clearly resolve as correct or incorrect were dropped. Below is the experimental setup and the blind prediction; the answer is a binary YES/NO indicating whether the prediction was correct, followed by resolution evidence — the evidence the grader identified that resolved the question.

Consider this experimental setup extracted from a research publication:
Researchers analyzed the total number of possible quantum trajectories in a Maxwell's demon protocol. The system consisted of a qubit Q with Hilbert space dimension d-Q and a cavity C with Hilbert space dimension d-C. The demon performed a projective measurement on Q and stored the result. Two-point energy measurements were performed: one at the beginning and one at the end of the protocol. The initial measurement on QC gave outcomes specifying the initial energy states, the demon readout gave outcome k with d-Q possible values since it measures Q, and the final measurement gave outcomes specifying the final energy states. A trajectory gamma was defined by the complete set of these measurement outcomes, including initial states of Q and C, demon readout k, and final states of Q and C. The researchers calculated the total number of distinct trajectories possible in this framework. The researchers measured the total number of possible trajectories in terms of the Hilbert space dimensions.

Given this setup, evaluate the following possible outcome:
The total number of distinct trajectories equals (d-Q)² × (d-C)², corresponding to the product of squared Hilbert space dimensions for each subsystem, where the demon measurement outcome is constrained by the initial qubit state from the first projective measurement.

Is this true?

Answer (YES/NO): NO